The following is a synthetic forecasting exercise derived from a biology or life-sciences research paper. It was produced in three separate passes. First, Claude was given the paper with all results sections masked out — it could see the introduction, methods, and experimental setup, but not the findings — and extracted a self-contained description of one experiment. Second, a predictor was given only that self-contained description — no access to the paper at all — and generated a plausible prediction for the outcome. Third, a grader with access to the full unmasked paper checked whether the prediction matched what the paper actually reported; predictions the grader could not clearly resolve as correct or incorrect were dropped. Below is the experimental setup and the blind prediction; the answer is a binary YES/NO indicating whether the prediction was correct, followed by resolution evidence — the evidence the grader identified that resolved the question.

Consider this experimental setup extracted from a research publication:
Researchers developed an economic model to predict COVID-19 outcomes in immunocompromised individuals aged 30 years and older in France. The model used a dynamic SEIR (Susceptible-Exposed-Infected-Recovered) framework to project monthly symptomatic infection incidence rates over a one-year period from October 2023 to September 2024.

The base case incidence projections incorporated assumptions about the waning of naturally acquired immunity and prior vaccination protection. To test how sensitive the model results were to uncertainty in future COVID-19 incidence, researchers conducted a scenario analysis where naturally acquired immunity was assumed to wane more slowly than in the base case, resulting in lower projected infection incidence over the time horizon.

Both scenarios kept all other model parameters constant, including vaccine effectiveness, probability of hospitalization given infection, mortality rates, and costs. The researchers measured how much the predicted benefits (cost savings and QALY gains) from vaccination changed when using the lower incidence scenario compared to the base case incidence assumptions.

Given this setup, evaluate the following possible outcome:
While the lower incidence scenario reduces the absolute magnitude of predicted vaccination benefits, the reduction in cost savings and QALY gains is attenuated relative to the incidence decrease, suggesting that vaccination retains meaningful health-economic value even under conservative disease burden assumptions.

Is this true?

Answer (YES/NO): NO